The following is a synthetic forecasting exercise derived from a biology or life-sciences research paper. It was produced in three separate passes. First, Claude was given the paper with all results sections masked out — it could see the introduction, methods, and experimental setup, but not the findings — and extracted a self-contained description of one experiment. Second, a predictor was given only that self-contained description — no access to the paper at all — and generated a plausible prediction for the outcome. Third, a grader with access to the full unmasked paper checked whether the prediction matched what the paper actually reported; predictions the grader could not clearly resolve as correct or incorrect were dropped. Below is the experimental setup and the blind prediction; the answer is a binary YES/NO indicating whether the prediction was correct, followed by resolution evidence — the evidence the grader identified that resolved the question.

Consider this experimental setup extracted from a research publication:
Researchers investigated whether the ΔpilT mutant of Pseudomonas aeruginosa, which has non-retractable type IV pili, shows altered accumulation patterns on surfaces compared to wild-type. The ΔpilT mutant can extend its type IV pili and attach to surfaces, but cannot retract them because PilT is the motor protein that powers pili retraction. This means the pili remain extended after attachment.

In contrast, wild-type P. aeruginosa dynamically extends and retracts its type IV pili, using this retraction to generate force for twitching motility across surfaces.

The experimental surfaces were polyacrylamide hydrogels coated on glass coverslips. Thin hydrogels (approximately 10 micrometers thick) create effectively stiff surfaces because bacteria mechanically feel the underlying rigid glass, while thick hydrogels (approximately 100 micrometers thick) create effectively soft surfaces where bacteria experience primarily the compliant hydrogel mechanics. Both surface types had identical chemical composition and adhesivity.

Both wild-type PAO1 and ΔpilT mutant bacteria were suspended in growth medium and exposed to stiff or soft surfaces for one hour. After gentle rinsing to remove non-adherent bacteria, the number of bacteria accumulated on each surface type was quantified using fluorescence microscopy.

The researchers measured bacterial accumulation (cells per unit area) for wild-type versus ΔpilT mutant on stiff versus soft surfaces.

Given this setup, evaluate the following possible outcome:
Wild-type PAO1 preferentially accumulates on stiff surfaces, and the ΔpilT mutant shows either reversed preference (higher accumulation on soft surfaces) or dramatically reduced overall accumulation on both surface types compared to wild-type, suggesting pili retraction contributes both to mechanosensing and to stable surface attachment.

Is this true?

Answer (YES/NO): NO